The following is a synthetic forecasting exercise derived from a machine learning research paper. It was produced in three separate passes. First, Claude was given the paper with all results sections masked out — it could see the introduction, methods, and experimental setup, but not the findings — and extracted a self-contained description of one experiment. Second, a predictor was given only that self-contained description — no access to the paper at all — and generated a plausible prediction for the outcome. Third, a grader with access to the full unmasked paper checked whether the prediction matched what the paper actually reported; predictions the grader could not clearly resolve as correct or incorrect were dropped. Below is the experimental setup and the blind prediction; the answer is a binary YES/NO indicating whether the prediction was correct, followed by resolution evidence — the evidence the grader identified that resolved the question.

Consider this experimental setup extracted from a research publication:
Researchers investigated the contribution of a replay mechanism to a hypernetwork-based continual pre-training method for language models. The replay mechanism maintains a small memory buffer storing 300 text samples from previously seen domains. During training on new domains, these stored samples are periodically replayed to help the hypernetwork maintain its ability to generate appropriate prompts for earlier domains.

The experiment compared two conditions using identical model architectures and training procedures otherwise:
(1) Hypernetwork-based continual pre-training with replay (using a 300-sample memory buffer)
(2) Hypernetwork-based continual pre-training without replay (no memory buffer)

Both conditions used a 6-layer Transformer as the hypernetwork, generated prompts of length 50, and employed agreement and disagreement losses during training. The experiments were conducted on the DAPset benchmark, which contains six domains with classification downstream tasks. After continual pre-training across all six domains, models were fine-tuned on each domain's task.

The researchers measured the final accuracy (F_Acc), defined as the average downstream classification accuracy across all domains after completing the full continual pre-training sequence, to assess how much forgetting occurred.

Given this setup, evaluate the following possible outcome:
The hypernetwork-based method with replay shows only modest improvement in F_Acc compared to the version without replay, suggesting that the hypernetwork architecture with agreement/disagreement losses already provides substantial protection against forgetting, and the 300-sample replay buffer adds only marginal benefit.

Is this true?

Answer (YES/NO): YES